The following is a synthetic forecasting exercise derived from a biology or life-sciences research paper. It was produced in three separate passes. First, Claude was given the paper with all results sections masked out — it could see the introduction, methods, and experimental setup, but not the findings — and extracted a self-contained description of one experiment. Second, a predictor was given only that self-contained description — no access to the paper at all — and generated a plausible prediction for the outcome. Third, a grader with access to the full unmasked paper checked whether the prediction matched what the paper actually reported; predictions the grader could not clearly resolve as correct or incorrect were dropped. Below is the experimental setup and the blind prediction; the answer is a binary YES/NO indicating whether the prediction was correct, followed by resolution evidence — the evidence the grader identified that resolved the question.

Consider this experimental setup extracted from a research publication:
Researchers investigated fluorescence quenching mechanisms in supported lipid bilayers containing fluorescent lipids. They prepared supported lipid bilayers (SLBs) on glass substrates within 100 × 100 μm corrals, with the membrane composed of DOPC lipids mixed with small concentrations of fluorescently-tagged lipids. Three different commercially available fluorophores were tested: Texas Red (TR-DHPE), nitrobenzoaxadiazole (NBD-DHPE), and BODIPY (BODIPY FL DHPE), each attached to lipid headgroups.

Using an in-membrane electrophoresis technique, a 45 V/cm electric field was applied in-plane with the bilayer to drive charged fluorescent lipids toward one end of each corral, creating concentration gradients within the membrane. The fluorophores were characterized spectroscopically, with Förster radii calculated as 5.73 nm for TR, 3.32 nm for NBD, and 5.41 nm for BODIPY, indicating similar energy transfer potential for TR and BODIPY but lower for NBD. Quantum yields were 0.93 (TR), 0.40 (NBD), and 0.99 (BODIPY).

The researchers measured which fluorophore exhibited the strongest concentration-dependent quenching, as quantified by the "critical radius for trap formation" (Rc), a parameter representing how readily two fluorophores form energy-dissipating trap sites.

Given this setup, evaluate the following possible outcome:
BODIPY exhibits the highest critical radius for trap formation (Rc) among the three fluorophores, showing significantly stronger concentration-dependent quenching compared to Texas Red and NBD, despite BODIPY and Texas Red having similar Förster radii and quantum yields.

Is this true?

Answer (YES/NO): YES